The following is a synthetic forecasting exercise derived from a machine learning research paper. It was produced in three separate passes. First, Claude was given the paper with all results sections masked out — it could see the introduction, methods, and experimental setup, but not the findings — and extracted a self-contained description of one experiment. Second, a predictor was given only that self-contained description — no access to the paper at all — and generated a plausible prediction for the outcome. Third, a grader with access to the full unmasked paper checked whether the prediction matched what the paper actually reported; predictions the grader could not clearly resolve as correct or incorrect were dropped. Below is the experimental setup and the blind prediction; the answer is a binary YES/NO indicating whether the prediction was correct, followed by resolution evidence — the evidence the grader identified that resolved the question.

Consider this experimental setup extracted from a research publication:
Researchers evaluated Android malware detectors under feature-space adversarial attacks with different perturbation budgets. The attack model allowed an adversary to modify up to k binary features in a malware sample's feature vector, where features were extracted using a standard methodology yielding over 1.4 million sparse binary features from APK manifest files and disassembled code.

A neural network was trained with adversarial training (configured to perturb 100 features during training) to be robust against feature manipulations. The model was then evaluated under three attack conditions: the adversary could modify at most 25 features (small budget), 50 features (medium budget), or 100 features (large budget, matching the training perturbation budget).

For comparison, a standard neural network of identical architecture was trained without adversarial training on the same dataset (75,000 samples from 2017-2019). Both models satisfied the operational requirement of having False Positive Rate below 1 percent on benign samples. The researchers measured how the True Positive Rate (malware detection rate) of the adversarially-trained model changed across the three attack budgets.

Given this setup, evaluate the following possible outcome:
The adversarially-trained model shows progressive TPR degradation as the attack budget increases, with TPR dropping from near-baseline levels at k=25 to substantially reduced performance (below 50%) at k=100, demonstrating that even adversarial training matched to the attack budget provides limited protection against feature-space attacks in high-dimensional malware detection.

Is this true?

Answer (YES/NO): NO